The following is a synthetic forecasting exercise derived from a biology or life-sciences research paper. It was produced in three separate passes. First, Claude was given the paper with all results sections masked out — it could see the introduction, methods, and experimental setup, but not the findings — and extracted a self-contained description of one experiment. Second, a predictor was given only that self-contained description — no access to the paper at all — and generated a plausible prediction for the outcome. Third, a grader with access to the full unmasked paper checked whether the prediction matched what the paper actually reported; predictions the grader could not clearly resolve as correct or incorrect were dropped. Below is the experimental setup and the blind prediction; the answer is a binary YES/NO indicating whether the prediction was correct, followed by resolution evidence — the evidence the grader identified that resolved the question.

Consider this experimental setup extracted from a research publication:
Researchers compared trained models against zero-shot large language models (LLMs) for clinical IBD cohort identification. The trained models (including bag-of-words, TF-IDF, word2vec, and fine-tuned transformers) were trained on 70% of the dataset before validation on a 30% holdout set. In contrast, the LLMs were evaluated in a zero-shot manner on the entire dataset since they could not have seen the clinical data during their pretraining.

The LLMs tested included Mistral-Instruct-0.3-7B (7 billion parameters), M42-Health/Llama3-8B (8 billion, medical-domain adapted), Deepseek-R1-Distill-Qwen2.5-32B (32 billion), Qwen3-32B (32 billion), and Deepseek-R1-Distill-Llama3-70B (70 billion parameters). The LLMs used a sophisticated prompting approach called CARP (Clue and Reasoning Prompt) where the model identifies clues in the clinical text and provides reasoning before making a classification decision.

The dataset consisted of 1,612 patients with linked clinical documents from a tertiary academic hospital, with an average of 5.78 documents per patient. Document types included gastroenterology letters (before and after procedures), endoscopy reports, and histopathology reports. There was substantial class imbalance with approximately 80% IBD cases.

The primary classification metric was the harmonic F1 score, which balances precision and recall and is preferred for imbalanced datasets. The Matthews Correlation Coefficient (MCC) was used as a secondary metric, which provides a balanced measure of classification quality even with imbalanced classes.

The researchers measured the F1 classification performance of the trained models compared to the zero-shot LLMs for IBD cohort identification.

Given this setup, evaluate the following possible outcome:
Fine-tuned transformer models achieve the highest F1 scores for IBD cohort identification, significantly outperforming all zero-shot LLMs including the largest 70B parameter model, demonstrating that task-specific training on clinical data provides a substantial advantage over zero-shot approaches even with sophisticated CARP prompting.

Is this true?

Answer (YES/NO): YES